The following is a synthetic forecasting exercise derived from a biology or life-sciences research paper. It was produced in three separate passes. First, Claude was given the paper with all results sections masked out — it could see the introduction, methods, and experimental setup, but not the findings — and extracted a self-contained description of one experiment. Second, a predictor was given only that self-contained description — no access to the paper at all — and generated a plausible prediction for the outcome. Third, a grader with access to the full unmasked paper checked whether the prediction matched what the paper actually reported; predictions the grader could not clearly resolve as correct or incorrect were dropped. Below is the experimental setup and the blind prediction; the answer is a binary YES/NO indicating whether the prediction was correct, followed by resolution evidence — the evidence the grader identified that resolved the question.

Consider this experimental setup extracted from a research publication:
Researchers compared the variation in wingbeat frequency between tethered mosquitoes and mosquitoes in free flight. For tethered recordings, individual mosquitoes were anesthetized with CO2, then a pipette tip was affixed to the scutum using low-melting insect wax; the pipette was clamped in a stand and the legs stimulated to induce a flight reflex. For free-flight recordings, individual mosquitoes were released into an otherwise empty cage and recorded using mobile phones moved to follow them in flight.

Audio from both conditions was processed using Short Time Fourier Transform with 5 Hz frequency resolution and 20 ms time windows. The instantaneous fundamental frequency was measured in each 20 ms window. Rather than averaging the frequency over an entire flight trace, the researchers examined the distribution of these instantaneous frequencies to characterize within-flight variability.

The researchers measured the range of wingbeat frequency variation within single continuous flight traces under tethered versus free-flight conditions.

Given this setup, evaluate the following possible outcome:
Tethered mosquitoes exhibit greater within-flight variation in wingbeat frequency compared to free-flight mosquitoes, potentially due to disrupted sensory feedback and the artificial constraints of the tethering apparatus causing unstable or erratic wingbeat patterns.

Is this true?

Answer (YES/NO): YES